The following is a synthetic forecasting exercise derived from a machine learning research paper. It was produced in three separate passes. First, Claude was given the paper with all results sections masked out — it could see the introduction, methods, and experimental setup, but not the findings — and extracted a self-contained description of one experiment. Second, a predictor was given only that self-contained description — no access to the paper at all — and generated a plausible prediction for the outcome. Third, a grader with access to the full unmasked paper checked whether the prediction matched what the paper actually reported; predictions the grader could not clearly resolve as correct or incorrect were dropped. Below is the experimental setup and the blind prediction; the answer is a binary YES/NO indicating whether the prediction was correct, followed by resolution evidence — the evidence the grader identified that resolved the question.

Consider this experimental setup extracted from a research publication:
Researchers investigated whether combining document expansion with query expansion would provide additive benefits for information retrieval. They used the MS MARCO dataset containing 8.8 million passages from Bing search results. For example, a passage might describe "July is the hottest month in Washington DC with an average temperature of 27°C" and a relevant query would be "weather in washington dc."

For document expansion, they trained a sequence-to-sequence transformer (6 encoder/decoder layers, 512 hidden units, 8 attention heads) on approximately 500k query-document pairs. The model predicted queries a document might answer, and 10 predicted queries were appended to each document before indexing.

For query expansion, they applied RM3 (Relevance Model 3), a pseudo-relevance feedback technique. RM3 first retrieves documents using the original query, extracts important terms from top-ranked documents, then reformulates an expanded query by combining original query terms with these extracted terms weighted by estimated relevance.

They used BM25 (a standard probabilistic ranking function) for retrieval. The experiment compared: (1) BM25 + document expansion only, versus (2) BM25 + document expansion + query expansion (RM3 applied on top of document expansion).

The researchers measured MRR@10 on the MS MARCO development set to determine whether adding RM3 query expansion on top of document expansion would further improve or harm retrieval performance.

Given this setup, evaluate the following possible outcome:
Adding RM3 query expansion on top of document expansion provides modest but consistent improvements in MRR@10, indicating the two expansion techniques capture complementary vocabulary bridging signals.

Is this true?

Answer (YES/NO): NO